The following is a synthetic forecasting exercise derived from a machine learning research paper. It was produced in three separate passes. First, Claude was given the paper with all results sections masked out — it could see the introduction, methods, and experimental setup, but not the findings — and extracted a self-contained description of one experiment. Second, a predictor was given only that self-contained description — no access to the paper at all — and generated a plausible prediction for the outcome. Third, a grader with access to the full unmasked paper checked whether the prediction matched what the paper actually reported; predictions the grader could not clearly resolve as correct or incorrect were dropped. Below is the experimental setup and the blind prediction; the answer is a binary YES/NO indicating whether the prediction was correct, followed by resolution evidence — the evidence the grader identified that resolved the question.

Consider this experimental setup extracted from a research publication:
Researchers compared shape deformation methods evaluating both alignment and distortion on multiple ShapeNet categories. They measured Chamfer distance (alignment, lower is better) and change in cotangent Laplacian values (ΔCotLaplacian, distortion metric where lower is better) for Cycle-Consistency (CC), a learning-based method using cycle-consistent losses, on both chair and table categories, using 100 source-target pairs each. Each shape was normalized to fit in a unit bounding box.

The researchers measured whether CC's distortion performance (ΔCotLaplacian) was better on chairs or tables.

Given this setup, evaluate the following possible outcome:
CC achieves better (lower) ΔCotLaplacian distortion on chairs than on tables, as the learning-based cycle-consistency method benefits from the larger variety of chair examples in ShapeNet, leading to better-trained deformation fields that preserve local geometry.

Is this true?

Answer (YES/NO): NO